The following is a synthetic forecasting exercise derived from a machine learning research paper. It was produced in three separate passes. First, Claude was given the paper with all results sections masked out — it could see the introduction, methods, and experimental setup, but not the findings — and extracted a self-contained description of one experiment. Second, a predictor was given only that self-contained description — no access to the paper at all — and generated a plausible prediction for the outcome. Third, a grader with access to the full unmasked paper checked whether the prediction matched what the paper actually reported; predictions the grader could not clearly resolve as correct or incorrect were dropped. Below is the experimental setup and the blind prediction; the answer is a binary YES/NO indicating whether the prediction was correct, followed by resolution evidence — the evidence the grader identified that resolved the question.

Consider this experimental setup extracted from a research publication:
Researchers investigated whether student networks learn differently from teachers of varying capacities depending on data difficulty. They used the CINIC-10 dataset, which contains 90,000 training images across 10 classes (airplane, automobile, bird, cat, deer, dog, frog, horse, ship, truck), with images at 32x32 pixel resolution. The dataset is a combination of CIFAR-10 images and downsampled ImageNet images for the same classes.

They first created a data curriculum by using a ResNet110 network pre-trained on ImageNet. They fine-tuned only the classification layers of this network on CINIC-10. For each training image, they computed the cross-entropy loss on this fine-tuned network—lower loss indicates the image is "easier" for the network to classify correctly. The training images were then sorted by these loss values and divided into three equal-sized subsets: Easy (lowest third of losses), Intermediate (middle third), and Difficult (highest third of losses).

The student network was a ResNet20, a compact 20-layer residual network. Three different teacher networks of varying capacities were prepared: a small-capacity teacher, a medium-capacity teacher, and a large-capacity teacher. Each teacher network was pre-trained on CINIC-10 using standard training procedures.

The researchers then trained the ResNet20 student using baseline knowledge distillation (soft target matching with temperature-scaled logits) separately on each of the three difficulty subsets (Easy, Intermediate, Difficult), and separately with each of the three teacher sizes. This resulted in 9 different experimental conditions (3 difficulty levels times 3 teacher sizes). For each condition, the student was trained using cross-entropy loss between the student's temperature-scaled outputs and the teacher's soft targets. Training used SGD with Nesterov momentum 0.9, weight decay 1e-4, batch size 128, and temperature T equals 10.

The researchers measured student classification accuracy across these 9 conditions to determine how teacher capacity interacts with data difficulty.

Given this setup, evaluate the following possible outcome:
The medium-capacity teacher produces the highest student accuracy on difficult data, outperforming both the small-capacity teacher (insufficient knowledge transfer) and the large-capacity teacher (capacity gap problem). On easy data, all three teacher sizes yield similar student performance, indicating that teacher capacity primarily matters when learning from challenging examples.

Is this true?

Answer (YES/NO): NO